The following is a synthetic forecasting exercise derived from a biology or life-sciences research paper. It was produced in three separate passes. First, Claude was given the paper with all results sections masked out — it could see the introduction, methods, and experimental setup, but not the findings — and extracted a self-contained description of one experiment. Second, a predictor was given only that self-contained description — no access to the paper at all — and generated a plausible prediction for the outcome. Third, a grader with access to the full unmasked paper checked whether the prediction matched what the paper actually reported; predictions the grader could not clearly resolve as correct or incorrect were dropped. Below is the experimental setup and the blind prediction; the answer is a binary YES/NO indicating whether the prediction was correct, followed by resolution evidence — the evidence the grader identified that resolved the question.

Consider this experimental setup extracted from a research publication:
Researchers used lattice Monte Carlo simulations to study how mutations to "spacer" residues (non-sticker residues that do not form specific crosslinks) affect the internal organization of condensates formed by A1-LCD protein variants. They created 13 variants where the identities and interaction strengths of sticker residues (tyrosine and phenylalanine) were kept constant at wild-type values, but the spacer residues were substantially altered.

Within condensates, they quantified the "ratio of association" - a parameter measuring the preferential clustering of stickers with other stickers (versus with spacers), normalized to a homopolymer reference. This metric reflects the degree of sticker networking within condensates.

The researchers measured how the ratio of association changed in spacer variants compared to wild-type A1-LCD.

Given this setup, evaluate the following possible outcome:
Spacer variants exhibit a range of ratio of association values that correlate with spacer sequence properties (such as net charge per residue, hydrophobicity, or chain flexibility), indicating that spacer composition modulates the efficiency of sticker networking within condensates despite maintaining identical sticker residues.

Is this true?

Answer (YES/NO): NO